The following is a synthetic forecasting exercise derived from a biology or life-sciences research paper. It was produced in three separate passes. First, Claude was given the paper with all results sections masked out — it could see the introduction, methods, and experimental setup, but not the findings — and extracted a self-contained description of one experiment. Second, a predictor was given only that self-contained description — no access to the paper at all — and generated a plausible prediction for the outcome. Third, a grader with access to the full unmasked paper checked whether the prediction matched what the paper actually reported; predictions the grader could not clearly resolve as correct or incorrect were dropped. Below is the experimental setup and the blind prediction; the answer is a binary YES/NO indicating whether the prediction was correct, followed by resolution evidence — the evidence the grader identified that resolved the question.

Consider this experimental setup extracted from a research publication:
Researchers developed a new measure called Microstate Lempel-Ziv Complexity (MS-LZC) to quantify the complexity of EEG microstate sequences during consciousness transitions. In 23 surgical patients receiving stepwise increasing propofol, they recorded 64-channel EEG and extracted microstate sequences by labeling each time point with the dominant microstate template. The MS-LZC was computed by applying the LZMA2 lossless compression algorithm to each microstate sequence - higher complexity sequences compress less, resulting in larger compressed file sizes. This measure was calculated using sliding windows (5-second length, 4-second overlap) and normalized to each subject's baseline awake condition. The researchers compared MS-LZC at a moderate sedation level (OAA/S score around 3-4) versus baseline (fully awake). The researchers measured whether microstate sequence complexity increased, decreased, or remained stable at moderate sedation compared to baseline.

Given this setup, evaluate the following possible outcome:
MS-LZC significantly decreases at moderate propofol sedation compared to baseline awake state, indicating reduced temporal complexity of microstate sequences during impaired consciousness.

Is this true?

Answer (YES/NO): NO